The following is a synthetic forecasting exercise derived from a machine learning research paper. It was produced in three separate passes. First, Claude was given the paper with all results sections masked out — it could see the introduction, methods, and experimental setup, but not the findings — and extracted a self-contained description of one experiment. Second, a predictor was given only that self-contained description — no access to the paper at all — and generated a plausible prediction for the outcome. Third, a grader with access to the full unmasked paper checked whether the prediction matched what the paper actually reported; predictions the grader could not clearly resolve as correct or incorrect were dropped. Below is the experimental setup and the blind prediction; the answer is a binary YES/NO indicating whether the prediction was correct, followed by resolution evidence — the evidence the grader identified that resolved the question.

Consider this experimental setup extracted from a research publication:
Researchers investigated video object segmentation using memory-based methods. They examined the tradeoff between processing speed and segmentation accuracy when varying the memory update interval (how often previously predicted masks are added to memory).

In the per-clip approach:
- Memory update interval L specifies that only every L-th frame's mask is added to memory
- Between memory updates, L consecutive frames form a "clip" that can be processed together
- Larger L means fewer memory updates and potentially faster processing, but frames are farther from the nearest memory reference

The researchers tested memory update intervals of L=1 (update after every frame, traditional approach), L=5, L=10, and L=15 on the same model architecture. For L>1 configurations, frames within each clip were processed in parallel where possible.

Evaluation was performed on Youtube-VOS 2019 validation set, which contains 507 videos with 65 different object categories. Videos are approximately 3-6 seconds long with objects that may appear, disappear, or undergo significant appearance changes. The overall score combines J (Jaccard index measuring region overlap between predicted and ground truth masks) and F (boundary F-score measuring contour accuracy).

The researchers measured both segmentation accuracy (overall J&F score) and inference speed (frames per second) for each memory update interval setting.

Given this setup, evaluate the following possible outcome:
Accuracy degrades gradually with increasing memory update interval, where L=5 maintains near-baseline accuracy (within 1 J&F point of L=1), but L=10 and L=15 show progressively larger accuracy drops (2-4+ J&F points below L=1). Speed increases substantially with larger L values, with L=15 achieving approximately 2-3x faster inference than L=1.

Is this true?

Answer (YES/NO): NO